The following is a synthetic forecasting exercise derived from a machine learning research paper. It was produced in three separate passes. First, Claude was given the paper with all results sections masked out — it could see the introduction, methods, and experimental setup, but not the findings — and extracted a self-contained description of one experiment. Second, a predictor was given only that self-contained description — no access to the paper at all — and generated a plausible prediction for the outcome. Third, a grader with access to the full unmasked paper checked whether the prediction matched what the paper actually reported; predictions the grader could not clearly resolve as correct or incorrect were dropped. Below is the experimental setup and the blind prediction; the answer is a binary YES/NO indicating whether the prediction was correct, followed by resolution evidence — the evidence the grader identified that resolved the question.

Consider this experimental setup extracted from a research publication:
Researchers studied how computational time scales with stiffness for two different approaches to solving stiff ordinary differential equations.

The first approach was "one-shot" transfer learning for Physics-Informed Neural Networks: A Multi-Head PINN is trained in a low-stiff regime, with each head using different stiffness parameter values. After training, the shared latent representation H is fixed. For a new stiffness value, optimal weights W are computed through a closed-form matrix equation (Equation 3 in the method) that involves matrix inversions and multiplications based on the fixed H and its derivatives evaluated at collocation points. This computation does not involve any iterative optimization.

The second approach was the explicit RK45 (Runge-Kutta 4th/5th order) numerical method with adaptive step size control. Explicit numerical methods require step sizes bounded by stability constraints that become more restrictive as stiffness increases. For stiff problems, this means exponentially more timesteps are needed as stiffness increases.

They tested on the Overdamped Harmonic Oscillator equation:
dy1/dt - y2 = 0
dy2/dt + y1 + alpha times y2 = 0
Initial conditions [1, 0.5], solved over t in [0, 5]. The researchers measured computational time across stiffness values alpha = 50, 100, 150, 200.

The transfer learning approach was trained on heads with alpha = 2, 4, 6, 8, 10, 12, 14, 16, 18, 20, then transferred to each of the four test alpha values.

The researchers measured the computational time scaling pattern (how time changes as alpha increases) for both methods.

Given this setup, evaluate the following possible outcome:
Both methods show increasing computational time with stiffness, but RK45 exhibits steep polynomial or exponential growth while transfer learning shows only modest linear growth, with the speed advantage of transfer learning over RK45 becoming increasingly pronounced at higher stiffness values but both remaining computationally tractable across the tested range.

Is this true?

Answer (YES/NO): NO